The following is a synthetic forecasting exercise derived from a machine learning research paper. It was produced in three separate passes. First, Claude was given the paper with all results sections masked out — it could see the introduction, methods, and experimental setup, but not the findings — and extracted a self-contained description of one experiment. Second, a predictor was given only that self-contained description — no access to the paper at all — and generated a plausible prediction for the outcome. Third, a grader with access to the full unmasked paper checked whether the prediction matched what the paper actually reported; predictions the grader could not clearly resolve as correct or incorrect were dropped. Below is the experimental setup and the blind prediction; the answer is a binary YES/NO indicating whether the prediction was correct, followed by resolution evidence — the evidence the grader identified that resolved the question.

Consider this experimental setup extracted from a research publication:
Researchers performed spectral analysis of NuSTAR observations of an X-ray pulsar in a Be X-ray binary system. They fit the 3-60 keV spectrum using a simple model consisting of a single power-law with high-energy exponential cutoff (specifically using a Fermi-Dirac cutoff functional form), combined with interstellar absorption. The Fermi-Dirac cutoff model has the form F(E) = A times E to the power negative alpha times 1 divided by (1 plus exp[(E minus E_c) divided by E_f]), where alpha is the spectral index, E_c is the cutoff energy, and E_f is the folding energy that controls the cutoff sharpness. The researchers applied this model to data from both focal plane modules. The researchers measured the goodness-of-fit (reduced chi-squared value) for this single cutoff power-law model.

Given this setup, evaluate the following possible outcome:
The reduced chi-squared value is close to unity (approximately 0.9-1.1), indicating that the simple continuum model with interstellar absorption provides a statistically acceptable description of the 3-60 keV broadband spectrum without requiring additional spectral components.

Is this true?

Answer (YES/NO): NO